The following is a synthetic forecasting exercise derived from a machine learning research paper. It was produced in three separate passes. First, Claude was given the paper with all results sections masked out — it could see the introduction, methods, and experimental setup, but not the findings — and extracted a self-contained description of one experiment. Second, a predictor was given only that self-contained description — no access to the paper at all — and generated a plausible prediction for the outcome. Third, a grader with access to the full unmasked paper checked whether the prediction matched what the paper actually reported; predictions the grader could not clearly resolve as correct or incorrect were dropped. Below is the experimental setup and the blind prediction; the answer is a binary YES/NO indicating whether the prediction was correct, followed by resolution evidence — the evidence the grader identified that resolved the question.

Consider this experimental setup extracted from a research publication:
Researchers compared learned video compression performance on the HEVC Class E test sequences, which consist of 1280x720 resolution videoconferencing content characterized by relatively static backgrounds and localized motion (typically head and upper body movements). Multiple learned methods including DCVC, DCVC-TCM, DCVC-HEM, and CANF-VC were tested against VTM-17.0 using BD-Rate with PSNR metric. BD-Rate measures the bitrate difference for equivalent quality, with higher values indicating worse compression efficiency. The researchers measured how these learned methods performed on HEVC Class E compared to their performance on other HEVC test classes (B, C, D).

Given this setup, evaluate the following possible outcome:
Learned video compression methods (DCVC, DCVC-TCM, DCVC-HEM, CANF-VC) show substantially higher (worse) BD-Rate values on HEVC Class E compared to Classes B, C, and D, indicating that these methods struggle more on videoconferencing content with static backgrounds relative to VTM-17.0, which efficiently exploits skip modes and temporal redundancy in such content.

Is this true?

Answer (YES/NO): NO